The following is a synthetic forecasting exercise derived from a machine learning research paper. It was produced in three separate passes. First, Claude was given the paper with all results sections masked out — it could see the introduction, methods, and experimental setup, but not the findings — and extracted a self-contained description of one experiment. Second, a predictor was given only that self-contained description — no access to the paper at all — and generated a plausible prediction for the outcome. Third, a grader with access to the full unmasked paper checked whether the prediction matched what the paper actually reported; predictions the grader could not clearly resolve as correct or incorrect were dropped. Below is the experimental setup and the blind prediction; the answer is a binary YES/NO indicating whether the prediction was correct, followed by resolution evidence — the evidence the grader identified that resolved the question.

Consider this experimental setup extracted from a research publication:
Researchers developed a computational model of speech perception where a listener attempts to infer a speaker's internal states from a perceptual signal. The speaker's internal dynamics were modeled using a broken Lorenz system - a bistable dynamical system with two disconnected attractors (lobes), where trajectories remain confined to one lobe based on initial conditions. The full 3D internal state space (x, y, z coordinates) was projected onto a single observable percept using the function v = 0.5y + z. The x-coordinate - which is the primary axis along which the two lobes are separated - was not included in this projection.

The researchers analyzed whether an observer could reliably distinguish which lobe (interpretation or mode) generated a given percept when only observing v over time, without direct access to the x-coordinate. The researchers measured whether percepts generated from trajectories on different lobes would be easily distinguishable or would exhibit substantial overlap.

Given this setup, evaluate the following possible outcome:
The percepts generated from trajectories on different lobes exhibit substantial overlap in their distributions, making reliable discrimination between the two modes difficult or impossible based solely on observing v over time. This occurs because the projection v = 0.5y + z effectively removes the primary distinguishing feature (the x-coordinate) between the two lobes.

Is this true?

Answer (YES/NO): YES